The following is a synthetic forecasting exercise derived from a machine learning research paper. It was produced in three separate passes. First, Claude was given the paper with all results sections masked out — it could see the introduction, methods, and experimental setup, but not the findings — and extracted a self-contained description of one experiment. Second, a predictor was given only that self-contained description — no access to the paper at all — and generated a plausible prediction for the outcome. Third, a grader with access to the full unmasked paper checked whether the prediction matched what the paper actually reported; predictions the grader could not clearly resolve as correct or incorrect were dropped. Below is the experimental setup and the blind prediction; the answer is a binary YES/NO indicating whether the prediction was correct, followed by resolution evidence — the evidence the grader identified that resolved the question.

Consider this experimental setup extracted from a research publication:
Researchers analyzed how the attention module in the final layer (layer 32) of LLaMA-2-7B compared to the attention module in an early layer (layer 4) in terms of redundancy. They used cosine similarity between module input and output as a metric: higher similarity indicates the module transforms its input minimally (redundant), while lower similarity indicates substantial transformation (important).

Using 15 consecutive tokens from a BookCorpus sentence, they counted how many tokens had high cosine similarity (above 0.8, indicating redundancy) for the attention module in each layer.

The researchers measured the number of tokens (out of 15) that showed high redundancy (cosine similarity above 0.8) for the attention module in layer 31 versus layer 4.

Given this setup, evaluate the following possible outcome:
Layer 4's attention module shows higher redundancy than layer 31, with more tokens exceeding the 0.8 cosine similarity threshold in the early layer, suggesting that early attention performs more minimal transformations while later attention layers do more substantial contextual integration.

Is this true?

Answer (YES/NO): NO